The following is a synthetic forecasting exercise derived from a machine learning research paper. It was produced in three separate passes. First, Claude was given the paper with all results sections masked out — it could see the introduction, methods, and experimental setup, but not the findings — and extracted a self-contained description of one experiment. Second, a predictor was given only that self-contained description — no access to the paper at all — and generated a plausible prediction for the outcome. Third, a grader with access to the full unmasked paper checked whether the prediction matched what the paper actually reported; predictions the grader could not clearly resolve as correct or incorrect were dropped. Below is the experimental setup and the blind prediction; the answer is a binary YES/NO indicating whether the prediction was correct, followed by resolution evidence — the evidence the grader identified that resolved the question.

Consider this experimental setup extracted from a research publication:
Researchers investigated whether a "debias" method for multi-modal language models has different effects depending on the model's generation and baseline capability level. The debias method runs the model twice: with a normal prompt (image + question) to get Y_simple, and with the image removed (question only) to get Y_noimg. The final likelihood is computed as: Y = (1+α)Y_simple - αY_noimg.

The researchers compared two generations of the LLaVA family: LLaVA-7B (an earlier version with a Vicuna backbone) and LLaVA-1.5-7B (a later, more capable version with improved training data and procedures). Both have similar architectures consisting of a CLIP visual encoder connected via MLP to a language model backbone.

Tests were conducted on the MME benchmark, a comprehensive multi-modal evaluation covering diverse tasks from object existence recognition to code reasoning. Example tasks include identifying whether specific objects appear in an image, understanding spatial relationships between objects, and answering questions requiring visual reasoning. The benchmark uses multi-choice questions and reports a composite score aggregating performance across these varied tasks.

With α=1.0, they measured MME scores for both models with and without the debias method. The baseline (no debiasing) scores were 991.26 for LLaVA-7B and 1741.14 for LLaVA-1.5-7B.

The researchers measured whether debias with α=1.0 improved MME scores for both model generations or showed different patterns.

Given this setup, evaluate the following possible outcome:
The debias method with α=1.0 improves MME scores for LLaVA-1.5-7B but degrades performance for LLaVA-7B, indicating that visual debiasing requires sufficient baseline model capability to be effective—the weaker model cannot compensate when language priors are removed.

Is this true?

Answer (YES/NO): NO